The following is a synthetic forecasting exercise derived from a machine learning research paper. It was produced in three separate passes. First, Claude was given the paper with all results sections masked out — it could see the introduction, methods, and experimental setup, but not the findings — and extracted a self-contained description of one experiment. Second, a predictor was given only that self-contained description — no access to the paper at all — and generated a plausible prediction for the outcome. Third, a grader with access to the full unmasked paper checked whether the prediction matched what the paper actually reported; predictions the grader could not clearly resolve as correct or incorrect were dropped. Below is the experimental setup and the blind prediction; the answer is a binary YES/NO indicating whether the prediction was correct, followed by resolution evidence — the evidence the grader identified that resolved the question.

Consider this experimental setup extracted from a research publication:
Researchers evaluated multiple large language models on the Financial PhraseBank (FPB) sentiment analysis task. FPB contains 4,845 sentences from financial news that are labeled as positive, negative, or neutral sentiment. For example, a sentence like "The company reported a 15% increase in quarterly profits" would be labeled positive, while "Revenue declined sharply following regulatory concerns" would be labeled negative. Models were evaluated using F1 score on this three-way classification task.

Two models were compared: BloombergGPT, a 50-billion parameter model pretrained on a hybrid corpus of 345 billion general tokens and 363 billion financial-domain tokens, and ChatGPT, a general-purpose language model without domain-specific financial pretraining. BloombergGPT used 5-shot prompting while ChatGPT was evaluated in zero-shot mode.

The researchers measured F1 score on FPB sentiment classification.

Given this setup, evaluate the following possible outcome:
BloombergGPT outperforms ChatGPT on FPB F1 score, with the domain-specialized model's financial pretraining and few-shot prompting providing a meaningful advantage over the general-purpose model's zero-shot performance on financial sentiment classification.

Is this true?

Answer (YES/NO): NO